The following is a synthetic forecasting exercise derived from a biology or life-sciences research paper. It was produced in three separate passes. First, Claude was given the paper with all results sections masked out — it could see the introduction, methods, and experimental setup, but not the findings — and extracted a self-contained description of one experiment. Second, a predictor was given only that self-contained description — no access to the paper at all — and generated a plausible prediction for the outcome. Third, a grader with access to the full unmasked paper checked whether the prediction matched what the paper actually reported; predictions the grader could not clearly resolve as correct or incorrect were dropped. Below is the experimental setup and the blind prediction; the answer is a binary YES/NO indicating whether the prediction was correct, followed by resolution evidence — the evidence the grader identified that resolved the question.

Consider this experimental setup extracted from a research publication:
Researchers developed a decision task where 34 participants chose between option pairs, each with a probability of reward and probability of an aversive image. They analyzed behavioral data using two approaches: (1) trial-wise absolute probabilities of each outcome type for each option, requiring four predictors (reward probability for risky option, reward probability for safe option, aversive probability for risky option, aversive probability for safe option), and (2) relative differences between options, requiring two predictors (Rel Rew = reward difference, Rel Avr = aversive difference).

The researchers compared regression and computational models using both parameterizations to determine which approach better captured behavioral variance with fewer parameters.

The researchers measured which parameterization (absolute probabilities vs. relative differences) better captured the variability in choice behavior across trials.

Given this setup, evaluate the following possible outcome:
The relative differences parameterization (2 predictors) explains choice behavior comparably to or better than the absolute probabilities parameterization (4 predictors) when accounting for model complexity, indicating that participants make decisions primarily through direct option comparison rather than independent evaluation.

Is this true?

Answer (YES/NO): YES